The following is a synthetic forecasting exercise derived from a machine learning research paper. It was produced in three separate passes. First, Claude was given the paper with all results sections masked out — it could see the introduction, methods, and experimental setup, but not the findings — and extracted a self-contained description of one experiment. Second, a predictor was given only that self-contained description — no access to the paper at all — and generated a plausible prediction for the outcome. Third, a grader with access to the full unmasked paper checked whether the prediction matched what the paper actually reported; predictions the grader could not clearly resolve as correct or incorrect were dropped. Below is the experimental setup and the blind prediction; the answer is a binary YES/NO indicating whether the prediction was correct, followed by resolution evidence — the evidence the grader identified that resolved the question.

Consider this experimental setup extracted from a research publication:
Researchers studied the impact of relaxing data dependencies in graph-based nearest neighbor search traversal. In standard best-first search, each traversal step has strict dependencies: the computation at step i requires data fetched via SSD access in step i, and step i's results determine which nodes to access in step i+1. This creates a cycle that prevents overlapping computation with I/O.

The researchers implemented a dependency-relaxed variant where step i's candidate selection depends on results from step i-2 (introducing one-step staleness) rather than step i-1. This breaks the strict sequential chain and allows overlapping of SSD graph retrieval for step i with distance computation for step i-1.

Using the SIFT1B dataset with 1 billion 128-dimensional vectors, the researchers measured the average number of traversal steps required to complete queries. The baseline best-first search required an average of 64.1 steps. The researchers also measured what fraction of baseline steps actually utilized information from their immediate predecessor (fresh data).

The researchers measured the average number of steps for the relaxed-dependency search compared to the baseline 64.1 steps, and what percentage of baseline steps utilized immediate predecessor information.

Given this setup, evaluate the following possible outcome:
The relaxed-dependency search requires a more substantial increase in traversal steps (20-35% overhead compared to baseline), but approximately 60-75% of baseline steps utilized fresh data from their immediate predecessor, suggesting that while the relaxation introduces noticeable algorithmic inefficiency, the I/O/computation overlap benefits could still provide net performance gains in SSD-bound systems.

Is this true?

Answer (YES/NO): NO